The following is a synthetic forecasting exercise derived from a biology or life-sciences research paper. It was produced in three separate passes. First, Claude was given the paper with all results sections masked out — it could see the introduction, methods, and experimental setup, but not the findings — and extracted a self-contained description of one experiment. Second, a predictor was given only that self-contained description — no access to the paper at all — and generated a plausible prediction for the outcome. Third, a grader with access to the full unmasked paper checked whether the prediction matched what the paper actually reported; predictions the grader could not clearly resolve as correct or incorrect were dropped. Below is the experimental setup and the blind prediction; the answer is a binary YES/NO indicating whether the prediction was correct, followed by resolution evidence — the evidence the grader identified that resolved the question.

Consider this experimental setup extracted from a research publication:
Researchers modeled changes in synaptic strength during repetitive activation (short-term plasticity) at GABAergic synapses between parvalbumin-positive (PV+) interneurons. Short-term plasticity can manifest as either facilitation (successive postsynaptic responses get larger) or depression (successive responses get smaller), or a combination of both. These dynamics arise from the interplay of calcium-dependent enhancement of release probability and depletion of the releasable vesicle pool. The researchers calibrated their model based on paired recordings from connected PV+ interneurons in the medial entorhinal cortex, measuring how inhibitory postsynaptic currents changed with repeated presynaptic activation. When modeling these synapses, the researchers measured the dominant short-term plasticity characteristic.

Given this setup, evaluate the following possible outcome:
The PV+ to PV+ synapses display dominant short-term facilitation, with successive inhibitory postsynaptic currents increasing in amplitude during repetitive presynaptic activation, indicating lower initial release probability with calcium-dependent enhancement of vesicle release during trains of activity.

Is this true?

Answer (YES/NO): NO